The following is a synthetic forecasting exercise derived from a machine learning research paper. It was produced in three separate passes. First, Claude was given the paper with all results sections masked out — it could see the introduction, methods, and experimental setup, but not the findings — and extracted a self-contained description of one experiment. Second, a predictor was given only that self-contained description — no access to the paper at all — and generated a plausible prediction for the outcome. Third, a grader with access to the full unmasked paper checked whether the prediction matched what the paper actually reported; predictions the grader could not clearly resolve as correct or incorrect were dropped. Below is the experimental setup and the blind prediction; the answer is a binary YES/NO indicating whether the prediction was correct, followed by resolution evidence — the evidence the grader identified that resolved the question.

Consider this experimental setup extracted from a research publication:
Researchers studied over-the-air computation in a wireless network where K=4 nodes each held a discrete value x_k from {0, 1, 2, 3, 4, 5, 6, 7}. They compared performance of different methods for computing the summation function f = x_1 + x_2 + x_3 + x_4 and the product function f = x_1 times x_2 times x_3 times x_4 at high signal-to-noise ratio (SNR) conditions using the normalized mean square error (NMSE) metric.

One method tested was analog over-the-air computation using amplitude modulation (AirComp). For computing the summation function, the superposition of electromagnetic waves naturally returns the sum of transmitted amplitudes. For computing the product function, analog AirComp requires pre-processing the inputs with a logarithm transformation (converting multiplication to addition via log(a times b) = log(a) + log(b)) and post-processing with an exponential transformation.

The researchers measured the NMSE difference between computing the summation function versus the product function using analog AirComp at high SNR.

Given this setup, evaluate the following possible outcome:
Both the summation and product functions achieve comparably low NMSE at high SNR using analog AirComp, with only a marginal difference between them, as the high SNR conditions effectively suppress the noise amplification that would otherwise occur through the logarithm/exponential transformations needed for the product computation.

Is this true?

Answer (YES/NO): NO